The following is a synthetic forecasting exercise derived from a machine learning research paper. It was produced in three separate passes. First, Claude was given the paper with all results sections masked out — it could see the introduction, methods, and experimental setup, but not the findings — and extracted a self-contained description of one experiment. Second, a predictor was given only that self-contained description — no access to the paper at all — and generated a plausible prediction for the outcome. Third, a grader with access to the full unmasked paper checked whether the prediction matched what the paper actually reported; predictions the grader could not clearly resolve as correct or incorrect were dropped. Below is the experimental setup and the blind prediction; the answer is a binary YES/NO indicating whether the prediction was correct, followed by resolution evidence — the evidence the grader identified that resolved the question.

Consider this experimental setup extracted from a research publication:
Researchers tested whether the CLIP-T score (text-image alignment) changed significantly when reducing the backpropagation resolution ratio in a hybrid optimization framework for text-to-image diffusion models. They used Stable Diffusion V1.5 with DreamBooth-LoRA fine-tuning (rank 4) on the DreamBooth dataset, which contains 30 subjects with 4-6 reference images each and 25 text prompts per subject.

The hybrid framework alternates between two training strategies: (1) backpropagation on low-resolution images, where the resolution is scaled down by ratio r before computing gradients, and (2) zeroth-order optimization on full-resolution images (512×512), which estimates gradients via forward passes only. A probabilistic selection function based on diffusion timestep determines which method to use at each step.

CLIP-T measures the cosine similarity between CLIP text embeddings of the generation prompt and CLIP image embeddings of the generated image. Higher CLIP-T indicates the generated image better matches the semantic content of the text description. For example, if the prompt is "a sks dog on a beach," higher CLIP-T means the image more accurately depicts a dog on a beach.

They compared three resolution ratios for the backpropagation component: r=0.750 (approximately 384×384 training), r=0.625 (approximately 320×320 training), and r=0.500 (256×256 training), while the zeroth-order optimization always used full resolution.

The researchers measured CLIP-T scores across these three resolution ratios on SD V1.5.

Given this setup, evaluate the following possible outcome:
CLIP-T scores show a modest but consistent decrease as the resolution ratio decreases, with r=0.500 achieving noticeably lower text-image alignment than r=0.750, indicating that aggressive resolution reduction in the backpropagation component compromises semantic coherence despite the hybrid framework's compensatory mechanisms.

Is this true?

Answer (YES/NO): NO